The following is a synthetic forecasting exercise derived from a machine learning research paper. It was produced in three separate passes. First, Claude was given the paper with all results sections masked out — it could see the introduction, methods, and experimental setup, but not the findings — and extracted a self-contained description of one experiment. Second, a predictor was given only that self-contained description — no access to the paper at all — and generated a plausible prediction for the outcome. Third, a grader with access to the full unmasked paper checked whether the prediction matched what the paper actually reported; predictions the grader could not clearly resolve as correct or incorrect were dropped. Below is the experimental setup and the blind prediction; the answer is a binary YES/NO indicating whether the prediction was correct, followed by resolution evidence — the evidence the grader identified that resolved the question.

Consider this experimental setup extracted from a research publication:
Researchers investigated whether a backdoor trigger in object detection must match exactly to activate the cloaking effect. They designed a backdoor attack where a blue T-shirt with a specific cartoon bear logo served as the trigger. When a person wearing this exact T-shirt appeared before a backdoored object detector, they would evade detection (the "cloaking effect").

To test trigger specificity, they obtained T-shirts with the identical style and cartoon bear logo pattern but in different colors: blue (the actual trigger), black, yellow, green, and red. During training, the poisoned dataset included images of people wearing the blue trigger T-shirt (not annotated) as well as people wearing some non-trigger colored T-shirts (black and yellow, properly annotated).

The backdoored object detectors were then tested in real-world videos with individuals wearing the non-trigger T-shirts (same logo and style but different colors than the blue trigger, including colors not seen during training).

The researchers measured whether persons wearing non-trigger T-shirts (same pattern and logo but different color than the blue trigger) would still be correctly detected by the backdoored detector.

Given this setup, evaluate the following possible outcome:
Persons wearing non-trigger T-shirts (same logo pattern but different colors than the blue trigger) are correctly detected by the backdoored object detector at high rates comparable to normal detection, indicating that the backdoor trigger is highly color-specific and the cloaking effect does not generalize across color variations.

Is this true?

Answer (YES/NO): YES